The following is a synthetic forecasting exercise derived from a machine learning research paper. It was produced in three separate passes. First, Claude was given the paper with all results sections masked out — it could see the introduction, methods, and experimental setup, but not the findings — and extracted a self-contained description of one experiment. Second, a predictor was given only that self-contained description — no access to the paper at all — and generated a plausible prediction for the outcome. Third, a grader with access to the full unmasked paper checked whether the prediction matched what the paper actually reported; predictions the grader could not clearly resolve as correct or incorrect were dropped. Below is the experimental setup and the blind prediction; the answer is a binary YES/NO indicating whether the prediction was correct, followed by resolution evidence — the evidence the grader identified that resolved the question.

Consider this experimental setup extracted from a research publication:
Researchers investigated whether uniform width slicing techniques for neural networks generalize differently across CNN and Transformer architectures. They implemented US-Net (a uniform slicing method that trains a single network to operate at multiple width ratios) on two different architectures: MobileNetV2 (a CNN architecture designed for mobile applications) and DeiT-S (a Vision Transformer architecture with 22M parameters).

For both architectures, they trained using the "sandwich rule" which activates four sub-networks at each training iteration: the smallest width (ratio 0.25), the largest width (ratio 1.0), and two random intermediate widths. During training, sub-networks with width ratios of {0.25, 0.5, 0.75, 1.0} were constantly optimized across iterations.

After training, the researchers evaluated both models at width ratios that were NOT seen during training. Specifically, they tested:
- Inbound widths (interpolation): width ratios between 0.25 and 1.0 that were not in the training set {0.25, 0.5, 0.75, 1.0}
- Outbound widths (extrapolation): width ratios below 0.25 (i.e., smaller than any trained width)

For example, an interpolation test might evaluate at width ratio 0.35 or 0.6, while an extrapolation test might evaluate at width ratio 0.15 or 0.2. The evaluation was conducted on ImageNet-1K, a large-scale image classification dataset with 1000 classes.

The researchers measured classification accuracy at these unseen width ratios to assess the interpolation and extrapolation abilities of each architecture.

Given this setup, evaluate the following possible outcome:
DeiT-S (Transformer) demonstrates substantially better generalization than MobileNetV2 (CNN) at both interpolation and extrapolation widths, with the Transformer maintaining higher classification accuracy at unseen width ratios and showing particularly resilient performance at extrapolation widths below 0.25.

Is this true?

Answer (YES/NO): NO